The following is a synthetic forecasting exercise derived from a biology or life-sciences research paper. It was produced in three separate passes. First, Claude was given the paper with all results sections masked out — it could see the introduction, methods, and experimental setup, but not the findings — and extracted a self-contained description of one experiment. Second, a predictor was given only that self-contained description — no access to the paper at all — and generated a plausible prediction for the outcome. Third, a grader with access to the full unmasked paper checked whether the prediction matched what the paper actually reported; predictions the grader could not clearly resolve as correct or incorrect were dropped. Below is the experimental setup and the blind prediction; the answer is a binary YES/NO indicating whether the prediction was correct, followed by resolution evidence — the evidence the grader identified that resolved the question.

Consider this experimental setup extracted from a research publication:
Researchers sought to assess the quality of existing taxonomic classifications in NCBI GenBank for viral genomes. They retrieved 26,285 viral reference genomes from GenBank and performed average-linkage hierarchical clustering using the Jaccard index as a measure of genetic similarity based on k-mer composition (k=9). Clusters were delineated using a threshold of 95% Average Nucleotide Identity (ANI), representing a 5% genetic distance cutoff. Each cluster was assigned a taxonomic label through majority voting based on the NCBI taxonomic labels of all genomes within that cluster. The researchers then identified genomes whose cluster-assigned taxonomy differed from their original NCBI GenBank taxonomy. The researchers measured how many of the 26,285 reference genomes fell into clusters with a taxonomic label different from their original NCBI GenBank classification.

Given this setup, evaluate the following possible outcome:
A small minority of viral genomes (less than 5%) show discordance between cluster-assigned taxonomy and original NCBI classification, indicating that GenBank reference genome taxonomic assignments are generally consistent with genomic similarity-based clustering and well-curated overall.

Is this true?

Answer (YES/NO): NO